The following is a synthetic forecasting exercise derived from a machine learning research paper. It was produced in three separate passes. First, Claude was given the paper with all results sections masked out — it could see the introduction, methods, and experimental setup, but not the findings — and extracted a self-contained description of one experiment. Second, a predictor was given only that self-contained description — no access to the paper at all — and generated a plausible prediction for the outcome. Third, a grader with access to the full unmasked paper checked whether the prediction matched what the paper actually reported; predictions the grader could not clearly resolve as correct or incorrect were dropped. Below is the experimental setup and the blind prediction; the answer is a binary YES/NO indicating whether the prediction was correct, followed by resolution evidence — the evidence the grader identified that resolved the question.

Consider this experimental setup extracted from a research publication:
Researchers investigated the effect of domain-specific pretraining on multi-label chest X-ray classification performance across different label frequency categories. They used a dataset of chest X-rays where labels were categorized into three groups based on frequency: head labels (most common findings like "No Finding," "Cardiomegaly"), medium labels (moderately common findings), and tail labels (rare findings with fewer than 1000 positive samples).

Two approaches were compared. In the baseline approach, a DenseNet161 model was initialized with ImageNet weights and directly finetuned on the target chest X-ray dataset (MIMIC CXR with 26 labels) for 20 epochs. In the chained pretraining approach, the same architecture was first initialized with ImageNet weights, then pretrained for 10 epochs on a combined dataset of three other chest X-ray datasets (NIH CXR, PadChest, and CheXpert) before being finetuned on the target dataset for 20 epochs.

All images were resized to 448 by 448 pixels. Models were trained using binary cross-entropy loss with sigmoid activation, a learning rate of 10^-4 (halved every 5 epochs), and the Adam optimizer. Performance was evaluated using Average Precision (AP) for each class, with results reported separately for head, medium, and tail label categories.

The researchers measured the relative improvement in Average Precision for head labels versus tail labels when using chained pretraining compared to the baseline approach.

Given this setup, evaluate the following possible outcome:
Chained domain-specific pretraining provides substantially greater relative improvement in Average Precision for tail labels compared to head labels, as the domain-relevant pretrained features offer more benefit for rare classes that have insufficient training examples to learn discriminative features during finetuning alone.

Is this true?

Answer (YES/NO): YES